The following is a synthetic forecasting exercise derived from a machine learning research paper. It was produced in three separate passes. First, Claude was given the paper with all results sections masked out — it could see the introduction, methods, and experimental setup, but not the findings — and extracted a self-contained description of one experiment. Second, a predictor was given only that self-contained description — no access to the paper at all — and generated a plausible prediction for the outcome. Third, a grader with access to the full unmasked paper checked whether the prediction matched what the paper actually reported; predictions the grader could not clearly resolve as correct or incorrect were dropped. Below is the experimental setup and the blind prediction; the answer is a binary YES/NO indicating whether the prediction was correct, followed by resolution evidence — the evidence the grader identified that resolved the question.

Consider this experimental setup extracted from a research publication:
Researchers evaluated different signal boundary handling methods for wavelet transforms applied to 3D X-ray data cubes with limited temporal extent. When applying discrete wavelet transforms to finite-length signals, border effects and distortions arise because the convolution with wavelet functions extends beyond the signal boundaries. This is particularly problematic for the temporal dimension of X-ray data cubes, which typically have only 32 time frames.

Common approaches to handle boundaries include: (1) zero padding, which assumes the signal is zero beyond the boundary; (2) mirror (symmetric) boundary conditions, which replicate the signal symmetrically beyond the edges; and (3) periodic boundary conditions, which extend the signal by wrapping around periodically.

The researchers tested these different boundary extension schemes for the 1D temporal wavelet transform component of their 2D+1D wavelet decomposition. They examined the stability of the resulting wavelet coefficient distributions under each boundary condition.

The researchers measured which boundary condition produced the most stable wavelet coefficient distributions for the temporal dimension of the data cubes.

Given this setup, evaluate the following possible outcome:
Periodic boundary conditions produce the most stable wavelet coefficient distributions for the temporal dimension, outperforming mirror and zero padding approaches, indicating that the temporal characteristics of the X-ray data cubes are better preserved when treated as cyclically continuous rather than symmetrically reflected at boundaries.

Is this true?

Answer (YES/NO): YES